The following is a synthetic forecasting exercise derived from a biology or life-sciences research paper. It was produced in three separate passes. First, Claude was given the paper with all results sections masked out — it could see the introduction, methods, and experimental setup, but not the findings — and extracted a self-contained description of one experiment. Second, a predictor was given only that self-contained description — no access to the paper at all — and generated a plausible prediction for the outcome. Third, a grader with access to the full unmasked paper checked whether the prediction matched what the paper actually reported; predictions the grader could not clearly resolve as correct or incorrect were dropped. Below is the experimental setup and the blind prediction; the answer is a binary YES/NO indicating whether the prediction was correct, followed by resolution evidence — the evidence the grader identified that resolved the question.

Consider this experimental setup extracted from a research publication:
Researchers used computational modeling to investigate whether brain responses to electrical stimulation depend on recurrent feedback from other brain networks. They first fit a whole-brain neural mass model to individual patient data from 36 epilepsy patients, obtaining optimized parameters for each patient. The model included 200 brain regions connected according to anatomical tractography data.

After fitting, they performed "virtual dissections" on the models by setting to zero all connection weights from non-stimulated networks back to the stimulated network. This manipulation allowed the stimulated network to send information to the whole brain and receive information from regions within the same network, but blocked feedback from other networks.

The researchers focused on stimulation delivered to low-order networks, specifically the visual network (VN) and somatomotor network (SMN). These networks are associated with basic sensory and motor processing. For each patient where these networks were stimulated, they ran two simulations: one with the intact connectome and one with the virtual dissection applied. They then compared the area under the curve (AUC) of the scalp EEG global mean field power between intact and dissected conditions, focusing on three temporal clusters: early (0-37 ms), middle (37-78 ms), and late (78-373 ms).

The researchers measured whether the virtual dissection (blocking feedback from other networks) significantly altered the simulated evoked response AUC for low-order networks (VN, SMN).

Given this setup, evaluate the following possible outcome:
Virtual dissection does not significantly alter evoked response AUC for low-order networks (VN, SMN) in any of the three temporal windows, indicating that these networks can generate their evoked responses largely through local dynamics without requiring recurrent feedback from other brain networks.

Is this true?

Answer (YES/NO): YES